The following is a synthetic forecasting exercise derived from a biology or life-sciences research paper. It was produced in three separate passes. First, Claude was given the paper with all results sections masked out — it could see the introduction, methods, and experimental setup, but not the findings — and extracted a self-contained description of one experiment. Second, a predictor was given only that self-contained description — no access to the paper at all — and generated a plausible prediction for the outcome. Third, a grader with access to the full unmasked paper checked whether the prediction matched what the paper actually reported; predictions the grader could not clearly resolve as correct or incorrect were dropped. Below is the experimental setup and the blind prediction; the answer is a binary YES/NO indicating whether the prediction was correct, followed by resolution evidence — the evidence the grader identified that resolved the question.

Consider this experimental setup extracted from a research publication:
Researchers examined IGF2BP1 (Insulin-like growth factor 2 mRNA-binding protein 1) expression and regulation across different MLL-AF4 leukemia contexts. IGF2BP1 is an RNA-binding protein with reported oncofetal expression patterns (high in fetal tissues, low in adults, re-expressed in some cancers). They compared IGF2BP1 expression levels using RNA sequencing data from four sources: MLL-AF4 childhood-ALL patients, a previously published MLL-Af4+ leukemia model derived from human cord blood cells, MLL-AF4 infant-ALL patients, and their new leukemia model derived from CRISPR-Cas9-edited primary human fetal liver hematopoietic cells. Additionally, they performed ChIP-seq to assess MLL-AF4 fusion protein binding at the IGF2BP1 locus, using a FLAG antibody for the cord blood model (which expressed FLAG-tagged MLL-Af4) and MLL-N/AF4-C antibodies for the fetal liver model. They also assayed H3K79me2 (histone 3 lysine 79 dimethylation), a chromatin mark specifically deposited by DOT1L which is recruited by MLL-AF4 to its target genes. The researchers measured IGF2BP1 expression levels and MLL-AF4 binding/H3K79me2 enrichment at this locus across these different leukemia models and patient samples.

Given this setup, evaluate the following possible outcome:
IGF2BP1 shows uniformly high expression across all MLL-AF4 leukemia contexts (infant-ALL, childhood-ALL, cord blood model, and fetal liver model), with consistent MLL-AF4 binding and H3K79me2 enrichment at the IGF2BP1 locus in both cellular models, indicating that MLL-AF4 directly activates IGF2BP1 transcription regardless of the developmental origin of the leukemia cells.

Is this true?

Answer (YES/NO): NO